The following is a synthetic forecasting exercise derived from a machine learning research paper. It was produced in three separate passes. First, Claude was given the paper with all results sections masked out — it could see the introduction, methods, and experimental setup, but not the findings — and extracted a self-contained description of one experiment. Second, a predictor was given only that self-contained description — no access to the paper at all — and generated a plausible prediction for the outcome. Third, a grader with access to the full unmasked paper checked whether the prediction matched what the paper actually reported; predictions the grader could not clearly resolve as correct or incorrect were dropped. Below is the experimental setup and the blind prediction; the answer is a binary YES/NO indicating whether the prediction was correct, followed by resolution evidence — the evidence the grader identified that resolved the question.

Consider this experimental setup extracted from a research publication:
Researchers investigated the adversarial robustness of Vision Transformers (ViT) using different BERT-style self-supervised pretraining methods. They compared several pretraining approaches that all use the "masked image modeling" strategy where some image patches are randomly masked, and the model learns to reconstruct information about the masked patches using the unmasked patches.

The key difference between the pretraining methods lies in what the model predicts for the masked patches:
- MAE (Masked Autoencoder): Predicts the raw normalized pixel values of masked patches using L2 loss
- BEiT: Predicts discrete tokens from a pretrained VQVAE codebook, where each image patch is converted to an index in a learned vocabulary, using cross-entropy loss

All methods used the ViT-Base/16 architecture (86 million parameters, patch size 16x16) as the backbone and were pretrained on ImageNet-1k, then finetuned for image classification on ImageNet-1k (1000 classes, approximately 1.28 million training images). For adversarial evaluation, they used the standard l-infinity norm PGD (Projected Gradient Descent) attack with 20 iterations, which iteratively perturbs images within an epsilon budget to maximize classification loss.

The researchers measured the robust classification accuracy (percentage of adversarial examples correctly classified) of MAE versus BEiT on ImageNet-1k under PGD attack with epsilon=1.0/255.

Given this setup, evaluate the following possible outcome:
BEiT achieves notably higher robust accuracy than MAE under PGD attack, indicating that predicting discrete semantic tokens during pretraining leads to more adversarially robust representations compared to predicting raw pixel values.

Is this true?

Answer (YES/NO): YES